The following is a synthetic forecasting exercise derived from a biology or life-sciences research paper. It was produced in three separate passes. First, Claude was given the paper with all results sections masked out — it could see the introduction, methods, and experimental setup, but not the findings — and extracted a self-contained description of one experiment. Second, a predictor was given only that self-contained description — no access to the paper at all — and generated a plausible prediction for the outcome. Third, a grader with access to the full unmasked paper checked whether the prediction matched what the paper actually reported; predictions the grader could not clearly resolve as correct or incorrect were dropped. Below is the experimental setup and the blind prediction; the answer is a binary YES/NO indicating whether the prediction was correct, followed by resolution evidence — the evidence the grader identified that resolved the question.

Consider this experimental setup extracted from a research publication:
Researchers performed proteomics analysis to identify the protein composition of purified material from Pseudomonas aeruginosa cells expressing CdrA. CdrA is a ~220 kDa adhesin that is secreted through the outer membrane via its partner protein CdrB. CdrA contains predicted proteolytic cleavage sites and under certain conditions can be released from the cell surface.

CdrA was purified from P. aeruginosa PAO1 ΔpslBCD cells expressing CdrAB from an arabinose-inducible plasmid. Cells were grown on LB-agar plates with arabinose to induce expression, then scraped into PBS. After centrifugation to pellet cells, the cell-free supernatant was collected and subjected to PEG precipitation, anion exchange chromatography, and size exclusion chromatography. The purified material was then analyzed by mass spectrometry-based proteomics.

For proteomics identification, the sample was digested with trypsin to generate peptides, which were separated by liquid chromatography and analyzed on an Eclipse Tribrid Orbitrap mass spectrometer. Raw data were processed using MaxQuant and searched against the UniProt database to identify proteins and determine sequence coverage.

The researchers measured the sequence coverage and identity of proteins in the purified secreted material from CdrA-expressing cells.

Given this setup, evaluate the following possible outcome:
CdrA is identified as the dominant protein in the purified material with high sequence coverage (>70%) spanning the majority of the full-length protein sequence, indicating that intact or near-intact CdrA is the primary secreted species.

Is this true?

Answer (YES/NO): NO